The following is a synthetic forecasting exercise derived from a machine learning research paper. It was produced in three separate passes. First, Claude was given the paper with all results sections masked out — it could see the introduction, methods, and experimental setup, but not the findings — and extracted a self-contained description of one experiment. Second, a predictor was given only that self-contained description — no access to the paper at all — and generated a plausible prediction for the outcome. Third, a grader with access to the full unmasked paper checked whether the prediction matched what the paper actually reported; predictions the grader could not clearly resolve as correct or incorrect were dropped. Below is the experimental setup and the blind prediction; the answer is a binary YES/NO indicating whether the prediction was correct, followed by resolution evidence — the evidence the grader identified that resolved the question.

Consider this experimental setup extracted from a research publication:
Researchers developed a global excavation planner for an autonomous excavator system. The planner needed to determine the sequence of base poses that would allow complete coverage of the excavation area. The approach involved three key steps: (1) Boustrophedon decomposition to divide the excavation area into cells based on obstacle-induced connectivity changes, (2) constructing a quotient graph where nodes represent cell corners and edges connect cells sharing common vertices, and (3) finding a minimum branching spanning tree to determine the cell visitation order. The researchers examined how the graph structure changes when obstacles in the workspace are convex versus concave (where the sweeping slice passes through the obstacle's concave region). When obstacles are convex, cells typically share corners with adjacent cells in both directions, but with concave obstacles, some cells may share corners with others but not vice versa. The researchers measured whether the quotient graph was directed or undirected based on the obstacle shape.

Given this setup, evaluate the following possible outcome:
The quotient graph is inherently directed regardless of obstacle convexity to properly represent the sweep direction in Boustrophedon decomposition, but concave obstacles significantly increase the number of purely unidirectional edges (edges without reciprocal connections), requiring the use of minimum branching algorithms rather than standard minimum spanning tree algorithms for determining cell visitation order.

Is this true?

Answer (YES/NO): NO